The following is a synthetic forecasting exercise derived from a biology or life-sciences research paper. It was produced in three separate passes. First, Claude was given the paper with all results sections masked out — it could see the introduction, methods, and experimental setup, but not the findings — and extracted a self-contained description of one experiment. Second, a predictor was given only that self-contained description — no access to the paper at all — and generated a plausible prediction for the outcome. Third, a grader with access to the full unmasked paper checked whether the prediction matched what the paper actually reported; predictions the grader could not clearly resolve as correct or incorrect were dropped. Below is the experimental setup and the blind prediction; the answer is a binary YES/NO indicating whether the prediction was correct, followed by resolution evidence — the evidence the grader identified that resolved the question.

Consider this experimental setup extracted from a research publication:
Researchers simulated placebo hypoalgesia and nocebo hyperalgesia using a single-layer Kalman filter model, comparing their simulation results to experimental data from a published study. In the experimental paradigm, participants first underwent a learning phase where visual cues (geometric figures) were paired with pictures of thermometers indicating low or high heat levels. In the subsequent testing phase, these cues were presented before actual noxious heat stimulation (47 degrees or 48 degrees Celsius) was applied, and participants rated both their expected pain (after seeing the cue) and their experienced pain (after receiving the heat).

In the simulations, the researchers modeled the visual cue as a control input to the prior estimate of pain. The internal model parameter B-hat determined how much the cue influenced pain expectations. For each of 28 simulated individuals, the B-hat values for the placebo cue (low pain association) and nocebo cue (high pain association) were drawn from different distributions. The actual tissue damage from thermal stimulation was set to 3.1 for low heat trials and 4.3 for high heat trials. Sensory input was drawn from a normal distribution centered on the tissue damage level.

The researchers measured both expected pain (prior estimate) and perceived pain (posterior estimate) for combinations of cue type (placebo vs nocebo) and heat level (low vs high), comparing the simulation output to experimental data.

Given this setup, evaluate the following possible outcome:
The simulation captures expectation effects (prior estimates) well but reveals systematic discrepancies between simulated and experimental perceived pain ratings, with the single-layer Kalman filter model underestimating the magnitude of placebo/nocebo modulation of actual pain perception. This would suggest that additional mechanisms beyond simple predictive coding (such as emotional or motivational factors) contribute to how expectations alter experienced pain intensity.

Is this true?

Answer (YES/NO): NO